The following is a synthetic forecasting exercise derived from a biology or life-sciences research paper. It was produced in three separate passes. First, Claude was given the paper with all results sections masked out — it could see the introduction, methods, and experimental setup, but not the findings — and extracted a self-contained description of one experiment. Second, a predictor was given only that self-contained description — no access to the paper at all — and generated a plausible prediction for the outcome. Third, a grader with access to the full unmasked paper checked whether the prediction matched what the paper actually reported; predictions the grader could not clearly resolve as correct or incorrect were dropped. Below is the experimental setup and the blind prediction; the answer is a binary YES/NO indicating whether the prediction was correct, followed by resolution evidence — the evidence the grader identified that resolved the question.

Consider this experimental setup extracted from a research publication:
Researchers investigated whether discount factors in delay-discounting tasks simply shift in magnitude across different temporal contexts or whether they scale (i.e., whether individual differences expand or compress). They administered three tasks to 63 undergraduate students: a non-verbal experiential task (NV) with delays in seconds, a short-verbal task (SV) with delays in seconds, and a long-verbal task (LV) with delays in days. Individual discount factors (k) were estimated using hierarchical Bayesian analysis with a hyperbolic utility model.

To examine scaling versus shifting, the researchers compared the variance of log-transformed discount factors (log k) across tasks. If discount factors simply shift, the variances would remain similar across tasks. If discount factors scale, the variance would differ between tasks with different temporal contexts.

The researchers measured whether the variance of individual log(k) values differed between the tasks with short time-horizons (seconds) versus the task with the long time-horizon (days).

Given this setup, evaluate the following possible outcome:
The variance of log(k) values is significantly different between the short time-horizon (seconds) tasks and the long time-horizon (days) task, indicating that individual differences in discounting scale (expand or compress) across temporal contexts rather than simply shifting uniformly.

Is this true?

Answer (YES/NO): NO